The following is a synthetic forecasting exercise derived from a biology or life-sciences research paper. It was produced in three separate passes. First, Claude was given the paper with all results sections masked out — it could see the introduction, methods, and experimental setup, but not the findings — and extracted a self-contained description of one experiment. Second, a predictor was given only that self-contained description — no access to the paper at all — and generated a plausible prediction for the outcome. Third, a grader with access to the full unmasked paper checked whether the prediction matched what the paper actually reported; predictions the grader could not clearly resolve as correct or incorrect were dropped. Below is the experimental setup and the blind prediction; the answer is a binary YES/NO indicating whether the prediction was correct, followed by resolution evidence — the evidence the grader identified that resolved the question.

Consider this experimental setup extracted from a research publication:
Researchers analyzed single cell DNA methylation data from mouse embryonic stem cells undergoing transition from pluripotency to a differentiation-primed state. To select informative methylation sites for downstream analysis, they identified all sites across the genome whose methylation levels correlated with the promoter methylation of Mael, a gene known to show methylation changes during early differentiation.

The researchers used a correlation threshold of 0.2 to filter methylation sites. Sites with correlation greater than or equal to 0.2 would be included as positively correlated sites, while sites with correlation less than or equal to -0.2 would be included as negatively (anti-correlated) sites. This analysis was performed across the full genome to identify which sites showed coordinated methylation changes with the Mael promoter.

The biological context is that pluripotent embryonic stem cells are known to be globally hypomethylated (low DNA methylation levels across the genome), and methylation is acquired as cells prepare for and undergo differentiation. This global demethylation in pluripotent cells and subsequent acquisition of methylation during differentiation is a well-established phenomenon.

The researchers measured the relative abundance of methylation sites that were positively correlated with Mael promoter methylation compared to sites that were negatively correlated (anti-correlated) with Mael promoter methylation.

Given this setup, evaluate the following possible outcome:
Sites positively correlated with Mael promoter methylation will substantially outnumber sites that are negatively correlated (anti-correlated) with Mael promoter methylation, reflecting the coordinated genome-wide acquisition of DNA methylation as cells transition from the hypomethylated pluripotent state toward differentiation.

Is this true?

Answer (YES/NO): YES